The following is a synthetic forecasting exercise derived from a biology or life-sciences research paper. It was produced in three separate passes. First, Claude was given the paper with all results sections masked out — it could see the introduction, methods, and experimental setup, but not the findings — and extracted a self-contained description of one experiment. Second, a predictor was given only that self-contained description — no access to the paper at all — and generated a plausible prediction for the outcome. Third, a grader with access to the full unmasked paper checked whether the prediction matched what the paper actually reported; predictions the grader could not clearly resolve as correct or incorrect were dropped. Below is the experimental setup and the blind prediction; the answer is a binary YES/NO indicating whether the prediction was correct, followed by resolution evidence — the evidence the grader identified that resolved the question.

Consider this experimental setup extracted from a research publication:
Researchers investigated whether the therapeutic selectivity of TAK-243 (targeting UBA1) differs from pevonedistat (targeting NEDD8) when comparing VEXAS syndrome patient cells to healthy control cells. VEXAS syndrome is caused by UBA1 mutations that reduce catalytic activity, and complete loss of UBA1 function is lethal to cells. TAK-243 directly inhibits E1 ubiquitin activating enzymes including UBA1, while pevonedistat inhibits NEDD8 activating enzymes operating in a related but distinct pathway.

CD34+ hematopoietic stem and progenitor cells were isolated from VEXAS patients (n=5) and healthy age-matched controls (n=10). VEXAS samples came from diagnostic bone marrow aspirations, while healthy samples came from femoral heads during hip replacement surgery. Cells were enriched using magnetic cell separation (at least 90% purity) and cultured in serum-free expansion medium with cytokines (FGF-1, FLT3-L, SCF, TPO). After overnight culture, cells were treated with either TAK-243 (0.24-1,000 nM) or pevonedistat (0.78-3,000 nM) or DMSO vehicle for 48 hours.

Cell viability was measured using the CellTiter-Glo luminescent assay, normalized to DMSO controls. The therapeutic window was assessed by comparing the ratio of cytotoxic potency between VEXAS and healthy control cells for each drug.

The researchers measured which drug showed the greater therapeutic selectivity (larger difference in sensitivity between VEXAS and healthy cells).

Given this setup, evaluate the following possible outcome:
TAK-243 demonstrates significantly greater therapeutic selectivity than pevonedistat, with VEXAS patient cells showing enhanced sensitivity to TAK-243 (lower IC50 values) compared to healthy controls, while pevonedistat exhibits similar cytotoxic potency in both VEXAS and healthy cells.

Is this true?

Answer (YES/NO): NO